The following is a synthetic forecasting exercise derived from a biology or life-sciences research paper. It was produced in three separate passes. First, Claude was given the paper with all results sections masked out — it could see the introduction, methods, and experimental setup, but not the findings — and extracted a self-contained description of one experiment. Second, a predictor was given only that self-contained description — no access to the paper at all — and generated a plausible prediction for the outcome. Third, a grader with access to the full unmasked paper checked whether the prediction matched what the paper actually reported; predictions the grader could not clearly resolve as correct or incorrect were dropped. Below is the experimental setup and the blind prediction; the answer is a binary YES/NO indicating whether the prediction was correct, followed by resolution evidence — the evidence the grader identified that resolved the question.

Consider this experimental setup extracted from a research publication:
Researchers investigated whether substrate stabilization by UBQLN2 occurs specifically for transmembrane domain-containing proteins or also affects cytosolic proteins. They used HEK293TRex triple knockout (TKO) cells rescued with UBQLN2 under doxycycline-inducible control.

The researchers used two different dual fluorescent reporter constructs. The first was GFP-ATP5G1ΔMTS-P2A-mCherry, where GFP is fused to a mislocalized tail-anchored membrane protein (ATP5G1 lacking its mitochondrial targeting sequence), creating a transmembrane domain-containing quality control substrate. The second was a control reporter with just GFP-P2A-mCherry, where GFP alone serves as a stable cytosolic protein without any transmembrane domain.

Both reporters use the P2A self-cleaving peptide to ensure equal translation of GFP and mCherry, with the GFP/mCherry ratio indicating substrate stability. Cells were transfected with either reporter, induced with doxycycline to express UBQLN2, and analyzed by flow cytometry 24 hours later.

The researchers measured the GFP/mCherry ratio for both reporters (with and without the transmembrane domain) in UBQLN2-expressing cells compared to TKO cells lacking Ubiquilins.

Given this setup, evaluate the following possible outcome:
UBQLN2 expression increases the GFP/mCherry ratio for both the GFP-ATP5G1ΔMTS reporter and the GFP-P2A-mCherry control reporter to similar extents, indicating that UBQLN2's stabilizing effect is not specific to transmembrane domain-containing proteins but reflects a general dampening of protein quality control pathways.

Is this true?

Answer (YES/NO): NO